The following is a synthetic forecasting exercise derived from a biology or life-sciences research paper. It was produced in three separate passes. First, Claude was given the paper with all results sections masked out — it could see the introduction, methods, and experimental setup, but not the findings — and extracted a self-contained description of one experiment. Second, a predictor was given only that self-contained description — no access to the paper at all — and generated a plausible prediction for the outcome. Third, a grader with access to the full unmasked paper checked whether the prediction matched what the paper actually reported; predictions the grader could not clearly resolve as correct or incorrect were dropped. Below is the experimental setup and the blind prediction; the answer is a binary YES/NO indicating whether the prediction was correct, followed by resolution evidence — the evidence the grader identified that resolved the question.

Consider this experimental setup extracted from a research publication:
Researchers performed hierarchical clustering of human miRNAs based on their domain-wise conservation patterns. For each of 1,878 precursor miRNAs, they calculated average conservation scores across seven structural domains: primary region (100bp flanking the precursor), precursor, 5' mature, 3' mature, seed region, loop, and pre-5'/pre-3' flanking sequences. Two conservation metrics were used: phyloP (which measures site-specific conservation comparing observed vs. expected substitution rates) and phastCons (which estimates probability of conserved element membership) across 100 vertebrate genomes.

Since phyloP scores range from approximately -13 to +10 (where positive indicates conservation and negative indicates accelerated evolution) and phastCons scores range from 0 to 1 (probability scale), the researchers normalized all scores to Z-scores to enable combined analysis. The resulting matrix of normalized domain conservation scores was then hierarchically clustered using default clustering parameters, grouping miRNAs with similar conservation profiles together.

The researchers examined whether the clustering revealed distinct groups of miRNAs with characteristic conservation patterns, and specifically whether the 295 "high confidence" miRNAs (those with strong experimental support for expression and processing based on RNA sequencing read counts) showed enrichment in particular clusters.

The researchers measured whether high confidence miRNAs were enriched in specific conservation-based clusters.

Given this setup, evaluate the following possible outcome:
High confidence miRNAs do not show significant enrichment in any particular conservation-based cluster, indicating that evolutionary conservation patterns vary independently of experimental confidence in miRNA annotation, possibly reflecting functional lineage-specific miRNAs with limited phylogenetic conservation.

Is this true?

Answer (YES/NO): NO